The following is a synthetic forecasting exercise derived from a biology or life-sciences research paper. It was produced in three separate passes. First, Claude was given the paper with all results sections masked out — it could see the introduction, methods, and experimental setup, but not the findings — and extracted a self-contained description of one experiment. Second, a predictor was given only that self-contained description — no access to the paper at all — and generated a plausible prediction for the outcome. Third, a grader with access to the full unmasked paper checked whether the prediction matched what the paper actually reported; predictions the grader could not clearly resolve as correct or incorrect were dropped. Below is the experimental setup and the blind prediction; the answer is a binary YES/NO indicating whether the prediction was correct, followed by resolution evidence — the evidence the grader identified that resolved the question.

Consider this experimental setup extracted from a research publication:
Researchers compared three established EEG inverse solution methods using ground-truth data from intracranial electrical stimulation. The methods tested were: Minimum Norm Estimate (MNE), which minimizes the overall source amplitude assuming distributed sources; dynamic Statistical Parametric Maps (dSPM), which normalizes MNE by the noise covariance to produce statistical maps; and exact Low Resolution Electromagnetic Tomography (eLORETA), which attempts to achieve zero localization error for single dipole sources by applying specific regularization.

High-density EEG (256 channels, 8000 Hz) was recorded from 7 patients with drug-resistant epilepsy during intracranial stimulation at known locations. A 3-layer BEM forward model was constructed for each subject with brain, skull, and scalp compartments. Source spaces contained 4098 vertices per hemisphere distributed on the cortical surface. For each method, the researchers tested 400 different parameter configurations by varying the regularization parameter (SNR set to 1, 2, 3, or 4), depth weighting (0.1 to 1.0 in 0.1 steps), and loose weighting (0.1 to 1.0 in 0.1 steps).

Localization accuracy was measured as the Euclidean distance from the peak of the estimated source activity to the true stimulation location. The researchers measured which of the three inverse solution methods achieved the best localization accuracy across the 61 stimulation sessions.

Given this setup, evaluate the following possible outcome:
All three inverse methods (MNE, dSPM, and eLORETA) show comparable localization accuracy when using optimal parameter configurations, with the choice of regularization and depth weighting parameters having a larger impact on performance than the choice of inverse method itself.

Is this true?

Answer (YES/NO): NO